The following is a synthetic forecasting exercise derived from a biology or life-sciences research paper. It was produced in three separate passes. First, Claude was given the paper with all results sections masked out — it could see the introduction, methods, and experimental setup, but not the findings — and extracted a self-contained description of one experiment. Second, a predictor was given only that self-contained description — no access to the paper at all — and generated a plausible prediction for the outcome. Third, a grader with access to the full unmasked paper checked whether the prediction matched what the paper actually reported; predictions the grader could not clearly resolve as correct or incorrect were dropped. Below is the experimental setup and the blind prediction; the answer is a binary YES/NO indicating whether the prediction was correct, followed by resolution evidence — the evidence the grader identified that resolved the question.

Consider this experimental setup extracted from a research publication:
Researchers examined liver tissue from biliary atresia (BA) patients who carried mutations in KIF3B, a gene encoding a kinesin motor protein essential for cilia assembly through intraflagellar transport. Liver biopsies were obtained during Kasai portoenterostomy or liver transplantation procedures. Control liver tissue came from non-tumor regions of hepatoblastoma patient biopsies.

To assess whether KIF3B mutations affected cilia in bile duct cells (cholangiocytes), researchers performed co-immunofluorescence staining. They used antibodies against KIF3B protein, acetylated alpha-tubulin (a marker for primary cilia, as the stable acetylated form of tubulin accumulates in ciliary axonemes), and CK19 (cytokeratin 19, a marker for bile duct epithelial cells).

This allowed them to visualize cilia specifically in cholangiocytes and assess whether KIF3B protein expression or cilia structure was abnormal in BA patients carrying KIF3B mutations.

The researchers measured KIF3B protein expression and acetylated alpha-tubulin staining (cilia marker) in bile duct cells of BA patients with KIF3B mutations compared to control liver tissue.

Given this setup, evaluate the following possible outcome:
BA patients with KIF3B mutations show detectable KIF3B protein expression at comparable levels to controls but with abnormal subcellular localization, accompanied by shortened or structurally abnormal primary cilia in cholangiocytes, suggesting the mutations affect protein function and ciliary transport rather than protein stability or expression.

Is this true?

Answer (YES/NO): NO